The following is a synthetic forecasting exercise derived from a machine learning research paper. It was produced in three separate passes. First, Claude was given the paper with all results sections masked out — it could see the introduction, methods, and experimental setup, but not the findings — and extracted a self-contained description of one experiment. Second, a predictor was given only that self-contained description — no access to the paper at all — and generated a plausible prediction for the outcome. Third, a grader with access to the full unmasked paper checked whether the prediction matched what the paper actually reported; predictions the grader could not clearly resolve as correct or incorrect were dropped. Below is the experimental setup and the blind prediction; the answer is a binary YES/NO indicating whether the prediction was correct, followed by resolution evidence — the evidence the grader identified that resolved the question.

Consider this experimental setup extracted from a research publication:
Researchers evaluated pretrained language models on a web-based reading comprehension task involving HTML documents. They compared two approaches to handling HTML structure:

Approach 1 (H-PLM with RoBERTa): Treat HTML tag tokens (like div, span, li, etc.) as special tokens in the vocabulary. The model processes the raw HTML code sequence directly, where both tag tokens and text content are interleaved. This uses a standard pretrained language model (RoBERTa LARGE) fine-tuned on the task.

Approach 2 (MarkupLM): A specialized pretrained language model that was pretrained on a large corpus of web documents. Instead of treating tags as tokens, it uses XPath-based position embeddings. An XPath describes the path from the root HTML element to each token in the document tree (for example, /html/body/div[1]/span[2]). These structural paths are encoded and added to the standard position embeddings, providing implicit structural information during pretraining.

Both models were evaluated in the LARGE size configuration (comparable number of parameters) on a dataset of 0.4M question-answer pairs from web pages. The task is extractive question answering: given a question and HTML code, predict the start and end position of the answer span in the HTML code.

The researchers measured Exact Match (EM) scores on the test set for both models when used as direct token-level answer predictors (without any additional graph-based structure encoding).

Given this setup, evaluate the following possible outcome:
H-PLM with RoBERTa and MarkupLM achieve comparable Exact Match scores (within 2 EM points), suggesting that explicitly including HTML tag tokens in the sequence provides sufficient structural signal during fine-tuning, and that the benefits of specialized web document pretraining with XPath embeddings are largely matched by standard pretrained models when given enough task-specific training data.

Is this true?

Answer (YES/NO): YES